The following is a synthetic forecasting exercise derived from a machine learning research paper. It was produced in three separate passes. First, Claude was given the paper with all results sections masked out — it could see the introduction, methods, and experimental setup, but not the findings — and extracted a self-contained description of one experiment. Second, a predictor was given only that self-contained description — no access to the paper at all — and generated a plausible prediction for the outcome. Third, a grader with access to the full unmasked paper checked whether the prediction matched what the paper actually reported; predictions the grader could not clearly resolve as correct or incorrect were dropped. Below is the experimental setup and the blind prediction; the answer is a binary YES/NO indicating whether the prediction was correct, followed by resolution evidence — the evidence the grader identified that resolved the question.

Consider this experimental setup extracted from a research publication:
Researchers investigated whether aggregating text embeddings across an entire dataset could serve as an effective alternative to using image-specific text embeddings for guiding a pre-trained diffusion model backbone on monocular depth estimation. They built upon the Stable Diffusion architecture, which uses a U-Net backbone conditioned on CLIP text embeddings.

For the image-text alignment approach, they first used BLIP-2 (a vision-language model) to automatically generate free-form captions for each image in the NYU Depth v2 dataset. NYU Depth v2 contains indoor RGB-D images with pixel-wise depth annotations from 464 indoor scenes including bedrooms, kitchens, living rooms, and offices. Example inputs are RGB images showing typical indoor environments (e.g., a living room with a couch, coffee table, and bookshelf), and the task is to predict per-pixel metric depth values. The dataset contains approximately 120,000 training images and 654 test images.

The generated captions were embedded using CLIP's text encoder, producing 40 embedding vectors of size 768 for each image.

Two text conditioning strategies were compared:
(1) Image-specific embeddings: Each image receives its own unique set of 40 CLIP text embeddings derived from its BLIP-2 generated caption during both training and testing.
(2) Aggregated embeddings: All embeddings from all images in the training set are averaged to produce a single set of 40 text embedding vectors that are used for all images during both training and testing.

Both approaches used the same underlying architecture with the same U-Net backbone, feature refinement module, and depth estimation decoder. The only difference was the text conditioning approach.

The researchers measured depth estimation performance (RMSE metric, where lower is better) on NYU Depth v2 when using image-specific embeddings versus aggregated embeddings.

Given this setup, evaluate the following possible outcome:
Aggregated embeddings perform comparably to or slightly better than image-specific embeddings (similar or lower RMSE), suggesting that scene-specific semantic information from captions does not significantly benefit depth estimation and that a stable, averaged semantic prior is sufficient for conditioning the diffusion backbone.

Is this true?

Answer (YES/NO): NO